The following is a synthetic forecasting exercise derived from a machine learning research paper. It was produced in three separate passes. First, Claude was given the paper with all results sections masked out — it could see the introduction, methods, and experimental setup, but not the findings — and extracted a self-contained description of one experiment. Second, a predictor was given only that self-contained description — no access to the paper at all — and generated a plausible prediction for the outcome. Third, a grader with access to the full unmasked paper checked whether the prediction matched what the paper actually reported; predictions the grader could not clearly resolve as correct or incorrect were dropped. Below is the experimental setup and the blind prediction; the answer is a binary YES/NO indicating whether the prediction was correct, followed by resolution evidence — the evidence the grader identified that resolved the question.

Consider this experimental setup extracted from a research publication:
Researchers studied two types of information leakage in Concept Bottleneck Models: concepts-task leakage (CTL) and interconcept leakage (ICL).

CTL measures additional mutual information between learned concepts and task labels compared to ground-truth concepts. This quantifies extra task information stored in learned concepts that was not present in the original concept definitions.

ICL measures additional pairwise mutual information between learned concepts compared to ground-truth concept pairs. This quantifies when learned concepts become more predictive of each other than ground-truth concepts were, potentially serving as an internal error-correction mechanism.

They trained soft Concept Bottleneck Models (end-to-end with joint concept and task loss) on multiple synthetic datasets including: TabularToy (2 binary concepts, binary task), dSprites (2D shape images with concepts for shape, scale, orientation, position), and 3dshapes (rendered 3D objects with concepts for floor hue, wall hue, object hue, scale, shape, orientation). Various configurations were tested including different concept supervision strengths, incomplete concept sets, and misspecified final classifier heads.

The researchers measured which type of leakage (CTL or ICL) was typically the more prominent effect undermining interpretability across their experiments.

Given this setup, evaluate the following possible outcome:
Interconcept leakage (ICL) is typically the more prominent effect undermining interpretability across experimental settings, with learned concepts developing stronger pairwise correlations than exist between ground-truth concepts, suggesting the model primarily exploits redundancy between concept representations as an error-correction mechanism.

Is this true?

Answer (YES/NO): NO